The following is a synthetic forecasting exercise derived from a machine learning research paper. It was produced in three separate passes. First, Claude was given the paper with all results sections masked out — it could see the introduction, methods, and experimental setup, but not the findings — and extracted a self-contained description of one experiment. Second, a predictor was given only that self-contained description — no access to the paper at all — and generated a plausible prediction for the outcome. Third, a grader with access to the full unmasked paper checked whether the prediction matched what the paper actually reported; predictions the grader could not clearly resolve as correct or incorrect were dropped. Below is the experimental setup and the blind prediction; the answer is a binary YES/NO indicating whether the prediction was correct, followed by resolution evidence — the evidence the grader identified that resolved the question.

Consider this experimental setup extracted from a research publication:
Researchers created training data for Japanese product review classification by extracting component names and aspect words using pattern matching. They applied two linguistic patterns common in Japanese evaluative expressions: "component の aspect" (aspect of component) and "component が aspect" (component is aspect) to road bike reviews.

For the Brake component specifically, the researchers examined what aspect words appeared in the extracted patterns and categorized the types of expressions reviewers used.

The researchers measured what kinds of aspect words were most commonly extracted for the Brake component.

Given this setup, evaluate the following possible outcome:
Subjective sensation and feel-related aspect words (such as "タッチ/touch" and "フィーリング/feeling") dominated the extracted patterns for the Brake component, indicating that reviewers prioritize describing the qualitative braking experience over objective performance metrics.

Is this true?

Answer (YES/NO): NO